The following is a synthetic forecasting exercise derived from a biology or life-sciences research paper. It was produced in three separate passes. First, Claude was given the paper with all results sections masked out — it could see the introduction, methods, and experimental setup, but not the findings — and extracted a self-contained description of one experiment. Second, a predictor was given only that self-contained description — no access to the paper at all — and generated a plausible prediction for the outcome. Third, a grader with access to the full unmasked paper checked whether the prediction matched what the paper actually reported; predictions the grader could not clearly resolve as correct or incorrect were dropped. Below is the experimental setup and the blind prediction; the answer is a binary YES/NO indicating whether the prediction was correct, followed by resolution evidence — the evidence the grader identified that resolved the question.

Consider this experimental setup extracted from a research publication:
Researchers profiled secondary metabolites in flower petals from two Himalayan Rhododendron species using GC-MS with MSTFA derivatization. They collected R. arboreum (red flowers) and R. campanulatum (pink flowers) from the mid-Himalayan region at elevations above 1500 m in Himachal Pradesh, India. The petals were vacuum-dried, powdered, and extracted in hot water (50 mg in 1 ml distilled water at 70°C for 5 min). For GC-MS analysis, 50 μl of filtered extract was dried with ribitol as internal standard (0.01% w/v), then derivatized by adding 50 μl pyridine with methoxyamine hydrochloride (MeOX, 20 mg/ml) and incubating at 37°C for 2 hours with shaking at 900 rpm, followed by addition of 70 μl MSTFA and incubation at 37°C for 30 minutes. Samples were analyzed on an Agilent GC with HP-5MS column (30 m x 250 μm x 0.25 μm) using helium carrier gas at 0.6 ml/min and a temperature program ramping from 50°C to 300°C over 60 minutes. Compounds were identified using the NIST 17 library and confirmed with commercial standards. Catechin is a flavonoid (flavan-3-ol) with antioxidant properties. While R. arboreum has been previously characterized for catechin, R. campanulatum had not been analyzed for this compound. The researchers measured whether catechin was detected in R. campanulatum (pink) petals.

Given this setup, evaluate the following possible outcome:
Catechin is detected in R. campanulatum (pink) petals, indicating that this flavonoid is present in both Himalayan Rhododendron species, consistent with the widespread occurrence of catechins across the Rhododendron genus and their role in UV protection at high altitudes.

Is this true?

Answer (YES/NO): YES